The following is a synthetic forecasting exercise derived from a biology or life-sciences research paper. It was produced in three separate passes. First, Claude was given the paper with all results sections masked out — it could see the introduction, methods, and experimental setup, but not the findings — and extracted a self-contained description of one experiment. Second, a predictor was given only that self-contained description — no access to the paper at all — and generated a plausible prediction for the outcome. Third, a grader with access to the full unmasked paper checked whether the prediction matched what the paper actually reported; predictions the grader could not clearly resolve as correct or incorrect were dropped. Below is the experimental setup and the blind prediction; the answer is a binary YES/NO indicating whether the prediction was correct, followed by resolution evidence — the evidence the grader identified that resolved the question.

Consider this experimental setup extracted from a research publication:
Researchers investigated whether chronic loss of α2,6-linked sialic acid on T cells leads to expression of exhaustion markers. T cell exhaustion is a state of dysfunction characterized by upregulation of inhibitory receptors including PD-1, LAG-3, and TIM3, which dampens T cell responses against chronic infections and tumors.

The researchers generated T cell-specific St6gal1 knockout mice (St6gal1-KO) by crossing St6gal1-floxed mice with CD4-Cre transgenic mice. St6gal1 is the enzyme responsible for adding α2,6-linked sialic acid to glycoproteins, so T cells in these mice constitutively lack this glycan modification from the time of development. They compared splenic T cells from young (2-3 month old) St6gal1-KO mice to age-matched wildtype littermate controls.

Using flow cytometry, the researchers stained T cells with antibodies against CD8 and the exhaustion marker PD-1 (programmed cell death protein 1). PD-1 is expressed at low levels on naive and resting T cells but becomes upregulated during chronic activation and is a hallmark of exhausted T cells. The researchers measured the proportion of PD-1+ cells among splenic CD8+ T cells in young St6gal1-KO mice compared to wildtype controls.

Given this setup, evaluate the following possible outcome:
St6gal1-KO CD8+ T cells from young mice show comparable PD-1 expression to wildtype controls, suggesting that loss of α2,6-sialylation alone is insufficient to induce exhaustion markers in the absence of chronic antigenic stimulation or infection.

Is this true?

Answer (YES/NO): NO